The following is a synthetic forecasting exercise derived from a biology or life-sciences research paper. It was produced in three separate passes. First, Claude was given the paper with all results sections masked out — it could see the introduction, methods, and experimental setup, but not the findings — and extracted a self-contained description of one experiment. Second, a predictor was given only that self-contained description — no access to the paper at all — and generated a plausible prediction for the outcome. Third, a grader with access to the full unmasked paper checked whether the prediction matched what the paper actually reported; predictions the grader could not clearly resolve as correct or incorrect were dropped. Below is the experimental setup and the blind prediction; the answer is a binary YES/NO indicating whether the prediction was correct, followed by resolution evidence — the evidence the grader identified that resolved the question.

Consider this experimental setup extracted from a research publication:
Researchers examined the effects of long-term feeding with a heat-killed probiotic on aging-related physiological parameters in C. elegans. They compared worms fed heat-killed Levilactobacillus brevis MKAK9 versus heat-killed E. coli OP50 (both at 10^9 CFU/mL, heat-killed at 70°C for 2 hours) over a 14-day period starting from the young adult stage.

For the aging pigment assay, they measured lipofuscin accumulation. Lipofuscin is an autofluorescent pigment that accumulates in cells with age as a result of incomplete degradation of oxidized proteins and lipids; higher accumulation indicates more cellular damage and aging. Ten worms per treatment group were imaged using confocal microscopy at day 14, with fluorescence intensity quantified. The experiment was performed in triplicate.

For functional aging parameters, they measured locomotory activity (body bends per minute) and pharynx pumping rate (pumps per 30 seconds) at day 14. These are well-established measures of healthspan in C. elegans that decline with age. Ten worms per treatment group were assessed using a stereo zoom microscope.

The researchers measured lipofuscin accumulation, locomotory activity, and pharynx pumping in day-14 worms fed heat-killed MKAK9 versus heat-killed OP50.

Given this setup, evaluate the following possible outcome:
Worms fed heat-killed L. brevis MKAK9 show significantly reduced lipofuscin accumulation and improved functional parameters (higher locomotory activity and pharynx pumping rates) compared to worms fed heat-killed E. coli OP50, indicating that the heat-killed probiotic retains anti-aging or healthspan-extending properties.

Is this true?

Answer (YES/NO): YES